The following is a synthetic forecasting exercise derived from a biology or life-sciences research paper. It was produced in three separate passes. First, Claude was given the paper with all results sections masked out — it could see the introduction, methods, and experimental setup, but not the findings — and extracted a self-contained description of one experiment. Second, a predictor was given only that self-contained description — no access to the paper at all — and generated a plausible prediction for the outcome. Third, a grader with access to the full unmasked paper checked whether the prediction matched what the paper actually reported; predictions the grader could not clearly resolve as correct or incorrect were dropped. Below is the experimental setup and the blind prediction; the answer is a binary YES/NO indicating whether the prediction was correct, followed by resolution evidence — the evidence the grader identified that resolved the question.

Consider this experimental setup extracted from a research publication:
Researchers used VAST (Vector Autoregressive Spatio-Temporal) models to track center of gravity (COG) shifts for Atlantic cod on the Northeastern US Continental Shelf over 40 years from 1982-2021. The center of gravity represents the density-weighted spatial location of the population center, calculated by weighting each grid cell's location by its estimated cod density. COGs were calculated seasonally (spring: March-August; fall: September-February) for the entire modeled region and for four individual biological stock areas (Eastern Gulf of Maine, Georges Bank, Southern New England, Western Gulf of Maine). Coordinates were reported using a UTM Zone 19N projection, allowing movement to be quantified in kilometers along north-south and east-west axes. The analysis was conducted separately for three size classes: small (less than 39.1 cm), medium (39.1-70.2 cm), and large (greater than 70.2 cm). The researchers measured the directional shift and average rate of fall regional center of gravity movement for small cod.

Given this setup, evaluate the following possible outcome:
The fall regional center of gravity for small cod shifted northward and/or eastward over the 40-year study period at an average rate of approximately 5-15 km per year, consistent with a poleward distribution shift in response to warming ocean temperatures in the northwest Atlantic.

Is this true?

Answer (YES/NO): NO